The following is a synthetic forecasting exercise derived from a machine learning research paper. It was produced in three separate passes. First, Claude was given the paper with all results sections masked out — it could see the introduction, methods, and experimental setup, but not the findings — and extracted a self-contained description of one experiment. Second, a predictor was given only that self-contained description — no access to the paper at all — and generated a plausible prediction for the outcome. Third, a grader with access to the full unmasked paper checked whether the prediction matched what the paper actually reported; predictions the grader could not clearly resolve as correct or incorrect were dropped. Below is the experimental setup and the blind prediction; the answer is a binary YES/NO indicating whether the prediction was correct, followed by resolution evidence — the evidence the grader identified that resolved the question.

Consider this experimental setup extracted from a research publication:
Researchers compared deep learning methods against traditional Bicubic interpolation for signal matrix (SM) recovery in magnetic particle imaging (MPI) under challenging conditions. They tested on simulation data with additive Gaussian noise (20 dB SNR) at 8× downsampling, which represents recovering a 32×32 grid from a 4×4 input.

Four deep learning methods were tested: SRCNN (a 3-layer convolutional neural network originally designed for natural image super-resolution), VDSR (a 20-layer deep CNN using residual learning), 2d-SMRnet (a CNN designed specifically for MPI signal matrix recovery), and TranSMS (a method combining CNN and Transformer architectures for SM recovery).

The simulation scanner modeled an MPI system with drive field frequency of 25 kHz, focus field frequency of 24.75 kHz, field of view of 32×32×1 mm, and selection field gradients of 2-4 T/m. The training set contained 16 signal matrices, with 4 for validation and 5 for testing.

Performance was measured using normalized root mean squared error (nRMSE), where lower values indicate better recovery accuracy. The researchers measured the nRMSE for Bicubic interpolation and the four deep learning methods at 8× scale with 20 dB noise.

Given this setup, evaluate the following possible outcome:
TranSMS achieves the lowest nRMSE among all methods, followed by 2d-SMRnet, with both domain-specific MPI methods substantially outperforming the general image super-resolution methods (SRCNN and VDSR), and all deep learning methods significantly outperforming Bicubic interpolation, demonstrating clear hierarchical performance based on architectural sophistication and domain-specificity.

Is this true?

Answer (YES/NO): NO